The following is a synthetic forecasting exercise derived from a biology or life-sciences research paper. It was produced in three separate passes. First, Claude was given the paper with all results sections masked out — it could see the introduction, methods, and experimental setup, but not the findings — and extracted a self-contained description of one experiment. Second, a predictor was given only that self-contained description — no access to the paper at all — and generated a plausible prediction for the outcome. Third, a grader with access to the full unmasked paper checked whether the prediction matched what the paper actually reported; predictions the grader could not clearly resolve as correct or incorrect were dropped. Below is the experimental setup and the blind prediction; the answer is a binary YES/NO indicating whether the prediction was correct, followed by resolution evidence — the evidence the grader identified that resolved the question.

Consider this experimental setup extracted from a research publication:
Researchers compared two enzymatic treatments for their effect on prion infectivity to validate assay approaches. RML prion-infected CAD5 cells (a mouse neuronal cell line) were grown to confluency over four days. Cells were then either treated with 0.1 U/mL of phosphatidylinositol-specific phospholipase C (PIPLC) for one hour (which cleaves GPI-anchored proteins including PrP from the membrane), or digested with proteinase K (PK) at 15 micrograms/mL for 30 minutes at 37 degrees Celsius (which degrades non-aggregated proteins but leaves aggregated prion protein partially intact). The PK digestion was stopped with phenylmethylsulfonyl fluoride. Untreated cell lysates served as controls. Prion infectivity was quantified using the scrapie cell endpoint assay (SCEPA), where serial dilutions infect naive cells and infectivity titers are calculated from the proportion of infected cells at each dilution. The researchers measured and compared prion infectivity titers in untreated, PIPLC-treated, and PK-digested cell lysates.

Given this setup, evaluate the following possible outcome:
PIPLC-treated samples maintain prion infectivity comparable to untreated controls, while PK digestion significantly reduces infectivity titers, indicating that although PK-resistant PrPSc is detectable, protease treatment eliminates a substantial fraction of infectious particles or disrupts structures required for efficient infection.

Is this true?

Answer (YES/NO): NO